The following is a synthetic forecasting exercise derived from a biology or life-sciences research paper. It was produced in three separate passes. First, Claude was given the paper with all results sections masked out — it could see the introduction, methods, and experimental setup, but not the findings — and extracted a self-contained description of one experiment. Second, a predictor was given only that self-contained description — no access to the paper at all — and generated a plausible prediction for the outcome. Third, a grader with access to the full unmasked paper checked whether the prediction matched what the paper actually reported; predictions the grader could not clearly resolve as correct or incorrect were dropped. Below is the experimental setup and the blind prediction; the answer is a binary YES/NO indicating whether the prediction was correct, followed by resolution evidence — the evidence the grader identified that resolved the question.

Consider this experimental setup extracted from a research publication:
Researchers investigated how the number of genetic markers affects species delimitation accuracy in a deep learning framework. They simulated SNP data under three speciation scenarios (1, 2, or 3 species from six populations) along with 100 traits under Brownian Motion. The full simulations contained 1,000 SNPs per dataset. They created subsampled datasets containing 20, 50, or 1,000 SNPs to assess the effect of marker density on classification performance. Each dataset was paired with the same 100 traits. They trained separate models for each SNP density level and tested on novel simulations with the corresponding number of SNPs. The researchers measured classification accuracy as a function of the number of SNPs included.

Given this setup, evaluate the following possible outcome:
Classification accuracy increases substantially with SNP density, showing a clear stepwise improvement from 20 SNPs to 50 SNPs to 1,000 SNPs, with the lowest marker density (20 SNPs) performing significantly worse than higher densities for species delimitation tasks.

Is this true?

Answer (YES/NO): YES